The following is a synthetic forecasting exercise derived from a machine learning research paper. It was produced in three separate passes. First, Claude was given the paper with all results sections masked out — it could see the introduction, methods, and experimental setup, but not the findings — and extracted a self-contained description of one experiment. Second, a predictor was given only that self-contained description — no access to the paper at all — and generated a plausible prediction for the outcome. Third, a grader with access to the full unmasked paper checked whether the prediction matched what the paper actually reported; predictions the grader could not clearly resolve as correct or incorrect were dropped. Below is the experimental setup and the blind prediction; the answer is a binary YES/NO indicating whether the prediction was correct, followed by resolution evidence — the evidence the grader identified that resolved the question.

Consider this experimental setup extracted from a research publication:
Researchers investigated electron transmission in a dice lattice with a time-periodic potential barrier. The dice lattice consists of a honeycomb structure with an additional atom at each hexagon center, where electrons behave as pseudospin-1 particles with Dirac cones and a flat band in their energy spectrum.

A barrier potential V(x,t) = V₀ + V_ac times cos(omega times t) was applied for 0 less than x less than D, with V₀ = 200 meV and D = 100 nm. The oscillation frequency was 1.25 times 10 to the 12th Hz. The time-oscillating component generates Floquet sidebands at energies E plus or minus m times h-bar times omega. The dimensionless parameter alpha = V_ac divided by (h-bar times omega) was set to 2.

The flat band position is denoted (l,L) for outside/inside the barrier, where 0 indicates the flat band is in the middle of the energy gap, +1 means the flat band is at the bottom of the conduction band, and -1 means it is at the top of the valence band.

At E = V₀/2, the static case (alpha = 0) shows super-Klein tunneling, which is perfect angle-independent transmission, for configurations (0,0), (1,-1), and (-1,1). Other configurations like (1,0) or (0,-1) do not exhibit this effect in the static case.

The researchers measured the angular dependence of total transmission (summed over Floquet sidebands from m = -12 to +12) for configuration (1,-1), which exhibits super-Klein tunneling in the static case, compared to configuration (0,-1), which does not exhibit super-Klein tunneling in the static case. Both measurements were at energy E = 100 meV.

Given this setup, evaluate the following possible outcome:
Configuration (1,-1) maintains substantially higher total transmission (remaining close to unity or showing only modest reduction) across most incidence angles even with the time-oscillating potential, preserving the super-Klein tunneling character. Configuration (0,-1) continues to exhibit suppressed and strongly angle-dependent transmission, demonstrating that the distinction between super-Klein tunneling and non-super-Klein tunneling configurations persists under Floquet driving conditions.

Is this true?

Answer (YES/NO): YES